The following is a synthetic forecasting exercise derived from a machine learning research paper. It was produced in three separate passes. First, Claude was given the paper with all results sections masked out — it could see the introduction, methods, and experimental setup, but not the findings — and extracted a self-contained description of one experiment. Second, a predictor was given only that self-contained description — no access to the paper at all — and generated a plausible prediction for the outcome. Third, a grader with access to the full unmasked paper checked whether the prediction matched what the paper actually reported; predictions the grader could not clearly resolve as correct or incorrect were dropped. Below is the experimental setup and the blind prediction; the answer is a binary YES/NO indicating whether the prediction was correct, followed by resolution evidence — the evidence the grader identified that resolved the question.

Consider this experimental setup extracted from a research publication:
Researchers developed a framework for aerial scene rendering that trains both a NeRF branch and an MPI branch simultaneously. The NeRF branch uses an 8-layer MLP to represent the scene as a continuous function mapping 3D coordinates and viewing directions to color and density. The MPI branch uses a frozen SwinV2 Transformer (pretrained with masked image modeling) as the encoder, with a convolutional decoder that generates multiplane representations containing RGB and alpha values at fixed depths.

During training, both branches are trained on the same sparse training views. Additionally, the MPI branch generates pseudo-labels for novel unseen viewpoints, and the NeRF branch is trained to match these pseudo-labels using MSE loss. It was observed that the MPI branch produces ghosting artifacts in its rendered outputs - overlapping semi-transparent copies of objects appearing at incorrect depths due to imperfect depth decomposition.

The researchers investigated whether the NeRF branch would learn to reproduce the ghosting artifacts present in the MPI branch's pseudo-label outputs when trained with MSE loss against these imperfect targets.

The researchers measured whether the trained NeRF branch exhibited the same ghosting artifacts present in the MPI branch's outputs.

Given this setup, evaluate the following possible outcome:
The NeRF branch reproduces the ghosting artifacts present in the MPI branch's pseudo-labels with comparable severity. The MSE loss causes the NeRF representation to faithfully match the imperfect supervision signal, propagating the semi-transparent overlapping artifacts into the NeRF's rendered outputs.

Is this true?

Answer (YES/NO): NO